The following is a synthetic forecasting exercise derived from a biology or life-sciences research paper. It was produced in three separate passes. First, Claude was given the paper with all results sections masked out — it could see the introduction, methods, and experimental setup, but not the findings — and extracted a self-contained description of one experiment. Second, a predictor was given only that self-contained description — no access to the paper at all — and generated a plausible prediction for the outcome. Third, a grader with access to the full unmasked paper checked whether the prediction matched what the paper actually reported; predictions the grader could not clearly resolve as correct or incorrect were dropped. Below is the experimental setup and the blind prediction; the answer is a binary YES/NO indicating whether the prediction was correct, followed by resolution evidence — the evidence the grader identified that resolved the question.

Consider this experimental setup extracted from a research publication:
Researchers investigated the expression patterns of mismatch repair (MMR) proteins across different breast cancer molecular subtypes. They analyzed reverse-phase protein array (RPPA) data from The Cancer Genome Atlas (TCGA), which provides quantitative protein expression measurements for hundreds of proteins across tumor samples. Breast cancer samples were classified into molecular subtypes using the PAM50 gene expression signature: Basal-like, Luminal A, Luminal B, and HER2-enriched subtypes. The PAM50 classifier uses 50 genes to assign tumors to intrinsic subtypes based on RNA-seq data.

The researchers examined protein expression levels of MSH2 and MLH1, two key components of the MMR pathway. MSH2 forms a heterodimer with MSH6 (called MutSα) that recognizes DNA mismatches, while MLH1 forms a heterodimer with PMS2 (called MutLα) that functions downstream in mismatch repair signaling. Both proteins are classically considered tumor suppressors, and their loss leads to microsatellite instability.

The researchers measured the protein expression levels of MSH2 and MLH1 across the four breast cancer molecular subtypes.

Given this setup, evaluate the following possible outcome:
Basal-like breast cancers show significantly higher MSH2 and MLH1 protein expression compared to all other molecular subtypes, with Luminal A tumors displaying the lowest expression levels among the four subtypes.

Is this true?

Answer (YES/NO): NO